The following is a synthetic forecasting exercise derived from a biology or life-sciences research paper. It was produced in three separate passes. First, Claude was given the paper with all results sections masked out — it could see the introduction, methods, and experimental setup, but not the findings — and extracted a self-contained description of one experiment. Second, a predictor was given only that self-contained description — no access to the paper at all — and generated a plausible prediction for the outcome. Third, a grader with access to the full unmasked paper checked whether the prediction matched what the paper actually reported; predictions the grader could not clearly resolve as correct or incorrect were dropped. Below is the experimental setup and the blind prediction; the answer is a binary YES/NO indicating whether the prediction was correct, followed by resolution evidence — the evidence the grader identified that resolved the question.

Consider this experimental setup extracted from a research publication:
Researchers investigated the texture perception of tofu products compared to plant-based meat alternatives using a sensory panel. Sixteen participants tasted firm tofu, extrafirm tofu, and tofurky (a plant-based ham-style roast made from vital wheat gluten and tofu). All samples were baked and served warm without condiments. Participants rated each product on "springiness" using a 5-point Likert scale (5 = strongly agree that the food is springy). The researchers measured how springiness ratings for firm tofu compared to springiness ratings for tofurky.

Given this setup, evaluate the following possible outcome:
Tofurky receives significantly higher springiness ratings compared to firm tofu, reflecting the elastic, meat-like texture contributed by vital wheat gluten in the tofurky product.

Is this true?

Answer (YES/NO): NO